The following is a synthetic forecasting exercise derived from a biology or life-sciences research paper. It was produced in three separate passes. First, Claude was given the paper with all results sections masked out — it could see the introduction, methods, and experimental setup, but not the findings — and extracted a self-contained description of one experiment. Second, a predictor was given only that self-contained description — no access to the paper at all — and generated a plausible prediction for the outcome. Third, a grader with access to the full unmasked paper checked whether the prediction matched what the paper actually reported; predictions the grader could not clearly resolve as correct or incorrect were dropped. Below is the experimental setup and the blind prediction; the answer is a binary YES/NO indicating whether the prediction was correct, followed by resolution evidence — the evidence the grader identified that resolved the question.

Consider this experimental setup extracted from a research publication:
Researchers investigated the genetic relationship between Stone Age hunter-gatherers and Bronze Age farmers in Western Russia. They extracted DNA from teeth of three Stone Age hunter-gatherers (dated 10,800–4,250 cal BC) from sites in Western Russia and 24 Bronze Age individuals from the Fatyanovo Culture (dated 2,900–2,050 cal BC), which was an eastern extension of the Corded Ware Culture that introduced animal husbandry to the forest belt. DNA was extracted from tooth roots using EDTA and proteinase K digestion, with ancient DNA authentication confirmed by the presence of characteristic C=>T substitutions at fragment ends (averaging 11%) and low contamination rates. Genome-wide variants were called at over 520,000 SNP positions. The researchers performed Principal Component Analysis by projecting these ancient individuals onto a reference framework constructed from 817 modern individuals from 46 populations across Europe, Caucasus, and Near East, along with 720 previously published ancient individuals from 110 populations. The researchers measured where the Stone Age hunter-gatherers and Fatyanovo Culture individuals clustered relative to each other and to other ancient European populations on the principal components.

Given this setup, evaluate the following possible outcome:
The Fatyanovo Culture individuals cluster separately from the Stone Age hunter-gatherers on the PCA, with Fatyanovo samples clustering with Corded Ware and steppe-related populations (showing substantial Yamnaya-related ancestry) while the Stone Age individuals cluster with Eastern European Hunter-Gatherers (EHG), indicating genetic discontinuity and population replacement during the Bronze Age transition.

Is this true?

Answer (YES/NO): YES